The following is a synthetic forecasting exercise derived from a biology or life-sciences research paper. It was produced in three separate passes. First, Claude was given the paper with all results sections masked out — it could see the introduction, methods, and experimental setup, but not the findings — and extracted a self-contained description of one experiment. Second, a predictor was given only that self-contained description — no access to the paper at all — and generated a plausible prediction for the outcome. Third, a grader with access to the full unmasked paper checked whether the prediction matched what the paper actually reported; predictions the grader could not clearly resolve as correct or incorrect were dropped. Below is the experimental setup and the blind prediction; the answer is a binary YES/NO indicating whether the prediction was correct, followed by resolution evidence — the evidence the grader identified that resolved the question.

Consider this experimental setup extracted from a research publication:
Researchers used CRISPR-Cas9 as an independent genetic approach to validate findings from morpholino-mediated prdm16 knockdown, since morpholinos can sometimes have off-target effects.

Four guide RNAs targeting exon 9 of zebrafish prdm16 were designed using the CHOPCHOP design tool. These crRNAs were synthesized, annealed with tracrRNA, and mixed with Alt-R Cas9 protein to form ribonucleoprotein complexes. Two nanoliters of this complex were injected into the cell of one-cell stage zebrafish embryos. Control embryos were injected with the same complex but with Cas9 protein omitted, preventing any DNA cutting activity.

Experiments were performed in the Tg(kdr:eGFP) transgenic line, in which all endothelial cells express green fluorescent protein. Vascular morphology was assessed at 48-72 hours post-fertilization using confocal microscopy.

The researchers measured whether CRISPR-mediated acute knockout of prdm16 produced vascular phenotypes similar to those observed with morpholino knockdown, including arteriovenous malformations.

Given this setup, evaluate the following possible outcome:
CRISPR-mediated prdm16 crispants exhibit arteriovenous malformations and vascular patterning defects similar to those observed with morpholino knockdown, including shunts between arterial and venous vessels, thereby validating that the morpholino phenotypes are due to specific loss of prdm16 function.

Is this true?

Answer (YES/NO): NO